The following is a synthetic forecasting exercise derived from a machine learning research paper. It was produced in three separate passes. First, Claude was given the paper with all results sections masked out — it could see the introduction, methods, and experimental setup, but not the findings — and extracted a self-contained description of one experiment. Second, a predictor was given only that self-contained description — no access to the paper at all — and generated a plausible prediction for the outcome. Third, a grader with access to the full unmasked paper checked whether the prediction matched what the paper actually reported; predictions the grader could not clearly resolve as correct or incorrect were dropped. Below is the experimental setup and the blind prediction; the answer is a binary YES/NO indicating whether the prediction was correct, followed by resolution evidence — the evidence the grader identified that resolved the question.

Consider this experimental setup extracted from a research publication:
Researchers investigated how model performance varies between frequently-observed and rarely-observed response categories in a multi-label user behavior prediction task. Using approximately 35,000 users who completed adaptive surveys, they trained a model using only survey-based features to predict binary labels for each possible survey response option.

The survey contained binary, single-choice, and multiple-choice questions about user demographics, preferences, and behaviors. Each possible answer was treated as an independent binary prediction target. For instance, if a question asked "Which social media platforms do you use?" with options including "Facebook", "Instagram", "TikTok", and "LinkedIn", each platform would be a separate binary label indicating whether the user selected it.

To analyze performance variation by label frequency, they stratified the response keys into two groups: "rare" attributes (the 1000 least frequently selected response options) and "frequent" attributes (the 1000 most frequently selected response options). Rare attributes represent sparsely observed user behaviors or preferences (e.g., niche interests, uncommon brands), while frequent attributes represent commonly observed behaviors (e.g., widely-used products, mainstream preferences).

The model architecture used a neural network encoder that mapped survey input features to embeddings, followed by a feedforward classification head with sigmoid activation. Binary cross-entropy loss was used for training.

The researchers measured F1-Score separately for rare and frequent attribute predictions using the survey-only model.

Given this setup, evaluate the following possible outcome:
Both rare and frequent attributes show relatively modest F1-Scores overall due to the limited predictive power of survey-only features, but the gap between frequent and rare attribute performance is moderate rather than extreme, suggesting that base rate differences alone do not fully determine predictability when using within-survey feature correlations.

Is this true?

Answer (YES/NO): NO